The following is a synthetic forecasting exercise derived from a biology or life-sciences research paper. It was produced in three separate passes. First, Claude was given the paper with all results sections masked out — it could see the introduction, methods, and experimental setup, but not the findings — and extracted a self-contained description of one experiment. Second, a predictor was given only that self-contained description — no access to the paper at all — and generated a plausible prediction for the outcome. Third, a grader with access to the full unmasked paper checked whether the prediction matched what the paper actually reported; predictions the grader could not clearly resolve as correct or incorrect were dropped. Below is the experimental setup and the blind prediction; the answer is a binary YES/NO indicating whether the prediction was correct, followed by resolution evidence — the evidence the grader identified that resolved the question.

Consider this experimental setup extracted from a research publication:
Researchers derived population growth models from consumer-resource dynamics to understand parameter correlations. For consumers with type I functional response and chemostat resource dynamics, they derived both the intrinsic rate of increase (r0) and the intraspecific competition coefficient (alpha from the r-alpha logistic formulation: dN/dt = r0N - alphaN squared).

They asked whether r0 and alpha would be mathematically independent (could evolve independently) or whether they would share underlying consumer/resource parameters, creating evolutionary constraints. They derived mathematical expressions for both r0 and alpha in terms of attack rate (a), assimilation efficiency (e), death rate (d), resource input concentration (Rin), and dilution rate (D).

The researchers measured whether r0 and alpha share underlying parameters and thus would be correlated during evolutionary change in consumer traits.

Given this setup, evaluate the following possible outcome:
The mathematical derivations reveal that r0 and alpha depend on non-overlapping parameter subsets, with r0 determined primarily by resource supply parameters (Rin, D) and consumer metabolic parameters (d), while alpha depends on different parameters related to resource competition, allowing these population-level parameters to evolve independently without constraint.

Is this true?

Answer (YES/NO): NO